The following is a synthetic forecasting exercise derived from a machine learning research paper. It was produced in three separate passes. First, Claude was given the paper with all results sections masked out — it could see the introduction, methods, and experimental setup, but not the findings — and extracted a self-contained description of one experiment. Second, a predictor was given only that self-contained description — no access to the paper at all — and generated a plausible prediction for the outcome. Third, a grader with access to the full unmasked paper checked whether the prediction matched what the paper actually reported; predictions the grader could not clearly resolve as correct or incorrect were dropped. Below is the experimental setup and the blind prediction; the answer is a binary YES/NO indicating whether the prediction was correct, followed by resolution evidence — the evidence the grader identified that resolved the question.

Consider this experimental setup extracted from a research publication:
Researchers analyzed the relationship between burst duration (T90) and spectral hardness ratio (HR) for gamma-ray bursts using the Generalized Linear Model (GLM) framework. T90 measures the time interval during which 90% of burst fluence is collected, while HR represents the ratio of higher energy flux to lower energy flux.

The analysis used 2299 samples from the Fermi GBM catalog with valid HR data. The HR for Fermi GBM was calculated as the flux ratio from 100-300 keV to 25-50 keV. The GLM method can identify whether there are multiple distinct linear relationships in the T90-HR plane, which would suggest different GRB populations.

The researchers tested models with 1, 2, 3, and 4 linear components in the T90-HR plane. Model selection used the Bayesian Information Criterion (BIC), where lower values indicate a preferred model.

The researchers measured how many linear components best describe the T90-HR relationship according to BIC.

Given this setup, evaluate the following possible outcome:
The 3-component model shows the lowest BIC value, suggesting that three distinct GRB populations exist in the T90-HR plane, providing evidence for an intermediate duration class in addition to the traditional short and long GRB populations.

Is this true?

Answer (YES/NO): NO